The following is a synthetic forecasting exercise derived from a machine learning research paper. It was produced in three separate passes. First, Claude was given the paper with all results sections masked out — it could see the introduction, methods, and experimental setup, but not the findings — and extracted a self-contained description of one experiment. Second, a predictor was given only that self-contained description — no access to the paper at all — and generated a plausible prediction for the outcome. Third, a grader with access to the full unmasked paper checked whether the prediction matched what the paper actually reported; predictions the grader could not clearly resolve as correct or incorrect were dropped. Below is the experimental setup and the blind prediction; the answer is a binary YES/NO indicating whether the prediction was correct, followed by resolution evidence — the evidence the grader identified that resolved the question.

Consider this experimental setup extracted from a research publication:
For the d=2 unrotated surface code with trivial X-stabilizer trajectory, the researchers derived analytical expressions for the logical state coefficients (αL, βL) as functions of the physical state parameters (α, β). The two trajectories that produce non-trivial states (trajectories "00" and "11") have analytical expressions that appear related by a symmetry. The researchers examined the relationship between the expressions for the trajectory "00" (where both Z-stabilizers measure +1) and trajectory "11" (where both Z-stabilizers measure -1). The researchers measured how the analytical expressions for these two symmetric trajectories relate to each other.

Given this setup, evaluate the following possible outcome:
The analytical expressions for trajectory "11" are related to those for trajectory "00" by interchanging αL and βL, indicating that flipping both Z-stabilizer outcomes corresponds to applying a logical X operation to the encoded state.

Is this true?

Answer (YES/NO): NO